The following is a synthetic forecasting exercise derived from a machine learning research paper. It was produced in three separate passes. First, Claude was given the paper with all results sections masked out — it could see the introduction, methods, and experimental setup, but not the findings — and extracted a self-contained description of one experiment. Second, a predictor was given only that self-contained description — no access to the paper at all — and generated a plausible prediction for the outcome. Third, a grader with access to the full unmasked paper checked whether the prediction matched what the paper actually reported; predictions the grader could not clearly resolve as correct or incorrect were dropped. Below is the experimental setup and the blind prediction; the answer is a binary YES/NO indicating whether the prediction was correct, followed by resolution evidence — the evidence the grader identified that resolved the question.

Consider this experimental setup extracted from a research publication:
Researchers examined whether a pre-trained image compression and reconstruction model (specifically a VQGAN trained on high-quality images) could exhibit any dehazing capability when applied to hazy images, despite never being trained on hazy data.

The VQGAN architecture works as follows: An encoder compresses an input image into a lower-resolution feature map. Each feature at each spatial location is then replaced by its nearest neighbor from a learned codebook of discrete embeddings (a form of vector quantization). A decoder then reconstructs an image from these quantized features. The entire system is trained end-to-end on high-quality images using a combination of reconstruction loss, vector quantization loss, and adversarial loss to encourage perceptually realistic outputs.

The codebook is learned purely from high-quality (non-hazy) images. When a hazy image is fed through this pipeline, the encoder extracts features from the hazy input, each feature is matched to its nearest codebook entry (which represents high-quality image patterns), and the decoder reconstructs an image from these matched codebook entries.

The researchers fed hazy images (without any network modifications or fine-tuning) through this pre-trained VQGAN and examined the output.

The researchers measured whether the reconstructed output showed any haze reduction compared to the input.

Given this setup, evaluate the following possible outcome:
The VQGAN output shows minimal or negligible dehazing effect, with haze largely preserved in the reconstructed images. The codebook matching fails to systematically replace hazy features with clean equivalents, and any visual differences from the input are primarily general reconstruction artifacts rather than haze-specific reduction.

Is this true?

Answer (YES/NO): NO